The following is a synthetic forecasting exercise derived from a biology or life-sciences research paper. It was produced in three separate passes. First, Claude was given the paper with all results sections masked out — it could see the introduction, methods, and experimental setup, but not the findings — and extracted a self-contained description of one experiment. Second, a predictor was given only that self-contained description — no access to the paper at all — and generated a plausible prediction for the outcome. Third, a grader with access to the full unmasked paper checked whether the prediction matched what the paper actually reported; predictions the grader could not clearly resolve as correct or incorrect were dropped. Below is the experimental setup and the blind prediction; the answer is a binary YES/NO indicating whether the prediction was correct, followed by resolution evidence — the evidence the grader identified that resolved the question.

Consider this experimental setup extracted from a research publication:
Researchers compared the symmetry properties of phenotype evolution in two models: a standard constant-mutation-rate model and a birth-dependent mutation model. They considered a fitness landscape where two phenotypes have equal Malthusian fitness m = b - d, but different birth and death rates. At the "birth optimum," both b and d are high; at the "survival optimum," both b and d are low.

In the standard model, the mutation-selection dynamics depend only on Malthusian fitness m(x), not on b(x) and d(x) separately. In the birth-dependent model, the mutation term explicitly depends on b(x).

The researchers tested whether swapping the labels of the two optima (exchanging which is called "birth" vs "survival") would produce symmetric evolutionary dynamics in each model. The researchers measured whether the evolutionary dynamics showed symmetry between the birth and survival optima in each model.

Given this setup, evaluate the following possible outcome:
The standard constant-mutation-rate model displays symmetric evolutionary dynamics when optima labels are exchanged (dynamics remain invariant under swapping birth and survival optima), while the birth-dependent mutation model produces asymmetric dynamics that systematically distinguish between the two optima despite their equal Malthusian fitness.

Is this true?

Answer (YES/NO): YES